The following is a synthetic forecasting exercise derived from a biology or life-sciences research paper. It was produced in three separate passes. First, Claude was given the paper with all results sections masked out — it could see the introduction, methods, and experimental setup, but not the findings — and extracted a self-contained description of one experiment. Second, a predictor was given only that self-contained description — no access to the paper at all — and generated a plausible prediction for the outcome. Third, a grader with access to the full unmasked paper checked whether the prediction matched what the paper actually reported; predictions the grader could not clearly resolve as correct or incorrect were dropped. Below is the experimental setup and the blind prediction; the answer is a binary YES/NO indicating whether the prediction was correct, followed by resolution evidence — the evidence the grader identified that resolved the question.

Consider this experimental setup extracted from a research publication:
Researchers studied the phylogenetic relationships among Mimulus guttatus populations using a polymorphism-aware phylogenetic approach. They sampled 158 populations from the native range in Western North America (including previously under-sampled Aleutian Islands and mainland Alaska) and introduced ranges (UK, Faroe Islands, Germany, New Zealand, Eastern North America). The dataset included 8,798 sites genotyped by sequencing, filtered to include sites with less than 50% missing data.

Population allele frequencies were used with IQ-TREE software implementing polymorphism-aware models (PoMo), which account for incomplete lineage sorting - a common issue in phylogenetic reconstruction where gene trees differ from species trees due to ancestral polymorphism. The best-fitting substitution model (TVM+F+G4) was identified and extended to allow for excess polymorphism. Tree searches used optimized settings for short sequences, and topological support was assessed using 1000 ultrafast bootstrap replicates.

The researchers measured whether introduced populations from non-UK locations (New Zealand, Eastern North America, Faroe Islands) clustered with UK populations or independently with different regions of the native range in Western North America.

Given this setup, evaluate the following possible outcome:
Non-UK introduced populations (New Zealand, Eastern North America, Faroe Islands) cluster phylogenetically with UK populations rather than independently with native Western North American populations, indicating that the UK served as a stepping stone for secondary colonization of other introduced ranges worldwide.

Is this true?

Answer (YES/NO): NO